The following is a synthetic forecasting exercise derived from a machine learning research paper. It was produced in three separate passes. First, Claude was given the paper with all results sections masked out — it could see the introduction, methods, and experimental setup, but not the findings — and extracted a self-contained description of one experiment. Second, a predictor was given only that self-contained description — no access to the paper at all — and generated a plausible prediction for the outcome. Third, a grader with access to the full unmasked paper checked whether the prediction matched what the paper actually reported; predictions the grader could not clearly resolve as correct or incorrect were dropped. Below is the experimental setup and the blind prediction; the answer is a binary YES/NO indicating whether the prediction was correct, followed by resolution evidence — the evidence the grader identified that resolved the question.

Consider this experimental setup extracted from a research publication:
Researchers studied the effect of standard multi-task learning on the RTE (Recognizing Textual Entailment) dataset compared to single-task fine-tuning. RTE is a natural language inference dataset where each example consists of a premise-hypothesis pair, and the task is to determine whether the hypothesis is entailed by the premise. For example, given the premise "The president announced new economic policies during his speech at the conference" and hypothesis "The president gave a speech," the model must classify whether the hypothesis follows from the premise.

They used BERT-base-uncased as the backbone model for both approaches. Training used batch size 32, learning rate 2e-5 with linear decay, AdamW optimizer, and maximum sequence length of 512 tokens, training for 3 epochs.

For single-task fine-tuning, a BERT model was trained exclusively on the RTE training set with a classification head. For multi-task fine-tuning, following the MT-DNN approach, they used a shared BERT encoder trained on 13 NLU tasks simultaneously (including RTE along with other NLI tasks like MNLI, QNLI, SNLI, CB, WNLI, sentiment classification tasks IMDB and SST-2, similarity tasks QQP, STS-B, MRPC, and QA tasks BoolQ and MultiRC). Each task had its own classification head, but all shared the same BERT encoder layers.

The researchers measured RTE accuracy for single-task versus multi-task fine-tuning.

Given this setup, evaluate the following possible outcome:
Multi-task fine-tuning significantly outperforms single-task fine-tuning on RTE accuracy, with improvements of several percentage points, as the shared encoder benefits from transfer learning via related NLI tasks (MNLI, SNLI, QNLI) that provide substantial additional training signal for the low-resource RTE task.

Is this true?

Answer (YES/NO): YES